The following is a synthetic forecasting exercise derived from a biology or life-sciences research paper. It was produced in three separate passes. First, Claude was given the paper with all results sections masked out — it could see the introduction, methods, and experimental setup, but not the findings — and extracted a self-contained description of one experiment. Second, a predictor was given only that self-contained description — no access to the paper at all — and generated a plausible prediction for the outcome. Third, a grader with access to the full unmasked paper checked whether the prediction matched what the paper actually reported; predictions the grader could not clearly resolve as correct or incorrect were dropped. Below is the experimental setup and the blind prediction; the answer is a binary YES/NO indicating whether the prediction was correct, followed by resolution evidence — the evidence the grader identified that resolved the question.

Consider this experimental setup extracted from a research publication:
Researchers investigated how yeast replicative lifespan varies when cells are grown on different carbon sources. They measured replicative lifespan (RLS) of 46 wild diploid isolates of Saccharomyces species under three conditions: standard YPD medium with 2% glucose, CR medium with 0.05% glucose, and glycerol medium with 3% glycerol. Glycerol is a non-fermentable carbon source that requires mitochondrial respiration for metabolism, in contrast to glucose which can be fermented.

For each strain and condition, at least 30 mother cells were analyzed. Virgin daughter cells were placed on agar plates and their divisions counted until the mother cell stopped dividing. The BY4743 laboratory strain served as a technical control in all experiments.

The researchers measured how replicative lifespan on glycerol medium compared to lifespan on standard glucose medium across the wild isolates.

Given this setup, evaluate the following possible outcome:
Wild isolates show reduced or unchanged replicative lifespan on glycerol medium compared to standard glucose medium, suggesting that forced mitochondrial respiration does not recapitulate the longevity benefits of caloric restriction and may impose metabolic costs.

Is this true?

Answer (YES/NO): NO